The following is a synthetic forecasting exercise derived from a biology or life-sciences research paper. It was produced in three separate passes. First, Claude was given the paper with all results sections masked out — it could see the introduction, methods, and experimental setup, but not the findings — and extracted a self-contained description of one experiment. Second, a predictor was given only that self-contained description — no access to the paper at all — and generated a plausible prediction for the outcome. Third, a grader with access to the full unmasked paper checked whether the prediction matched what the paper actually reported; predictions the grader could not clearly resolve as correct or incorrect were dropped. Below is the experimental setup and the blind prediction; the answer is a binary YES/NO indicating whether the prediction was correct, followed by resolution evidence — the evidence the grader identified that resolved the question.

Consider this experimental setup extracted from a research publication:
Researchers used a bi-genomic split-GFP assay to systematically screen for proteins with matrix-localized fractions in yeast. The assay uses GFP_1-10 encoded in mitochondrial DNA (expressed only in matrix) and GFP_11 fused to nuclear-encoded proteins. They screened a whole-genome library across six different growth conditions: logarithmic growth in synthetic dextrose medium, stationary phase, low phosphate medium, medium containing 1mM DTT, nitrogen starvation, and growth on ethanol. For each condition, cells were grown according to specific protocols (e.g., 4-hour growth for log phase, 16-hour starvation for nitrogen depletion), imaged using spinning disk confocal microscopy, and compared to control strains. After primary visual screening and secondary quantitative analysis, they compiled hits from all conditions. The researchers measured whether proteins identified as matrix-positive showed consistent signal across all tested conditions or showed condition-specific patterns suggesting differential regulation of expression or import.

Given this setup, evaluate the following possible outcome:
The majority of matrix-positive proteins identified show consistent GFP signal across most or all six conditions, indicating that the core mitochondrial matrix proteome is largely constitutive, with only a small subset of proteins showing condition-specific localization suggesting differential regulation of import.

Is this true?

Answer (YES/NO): YES